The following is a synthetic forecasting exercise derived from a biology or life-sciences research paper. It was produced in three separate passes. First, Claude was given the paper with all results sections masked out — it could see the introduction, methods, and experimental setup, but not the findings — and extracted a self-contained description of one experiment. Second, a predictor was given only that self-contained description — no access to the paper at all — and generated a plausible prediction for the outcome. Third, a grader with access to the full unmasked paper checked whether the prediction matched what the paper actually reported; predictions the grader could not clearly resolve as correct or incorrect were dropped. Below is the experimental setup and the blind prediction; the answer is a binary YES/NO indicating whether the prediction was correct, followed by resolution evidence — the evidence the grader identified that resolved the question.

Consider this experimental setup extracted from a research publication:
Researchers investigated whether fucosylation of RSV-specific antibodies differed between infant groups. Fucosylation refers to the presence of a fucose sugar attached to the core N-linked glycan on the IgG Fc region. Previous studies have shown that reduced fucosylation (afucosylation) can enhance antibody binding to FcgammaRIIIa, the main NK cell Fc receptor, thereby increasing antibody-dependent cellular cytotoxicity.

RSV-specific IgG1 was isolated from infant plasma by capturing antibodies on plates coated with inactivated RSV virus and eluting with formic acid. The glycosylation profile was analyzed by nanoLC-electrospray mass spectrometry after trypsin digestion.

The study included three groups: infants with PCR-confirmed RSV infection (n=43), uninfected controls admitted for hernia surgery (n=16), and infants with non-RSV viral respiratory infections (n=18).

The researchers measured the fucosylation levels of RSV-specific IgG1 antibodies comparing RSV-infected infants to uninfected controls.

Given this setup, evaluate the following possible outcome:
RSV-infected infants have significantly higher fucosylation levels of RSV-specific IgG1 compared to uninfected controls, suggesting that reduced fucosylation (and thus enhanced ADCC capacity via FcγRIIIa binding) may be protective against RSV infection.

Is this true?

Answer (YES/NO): NO